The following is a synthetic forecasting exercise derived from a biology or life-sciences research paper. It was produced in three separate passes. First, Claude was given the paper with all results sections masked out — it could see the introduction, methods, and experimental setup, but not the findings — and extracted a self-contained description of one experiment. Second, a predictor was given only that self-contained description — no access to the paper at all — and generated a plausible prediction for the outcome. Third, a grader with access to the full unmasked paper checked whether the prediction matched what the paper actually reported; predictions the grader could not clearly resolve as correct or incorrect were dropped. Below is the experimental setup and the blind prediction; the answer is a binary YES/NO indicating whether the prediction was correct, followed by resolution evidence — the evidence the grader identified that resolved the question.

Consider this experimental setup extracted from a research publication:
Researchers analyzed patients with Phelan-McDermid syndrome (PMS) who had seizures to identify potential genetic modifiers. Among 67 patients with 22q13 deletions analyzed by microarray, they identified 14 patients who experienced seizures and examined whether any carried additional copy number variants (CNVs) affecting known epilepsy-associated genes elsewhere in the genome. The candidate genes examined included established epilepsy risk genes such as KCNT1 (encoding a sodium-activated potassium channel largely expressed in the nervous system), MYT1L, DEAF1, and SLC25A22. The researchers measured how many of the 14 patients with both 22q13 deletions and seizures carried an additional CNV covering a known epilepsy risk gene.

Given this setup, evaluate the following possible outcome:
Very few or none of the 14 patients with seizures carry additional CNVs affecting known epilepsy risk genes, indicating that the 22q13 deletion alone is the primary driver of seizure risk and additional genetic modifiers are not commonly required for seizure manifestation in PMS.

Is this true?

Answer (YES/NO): NO